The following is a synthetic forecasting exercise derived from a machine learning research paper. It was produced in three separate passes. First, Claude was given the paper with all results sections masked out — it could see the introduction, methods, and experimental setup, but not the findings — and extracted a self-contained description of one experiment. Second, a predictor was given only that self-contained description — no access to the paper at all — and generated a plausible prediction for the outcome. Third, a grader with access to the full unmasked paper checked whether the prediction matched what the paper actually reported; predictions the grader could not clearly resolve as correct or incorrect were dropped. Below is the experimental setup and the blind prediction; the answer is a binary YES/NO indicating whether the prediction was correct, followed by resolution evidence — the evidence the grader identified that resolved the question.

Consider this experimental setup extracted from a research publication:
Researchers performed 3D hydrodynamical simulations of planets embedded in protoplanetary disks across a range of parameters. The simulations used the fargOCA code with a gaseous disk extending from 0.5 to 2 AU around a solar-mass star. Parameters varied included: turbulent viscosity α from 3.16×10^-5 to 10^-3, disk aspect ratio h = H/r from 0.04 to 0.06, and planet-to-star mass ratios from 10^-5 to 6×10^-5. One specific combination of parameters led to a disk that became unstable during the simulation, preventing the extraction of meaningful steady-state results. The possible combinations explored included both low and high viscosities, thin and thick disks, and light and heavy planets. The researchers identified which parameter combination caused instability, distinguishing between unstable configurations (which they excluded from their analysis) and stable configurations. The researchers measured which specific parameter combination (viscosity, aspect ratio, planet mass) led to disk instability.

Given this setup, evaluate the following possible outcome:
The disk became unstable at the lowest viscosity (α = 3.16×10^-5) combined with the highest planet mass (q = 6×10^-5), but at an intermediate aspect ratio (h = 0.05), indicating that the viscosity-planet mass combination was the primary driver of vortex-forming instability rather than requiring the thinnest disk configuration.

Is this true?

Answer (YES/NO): YES